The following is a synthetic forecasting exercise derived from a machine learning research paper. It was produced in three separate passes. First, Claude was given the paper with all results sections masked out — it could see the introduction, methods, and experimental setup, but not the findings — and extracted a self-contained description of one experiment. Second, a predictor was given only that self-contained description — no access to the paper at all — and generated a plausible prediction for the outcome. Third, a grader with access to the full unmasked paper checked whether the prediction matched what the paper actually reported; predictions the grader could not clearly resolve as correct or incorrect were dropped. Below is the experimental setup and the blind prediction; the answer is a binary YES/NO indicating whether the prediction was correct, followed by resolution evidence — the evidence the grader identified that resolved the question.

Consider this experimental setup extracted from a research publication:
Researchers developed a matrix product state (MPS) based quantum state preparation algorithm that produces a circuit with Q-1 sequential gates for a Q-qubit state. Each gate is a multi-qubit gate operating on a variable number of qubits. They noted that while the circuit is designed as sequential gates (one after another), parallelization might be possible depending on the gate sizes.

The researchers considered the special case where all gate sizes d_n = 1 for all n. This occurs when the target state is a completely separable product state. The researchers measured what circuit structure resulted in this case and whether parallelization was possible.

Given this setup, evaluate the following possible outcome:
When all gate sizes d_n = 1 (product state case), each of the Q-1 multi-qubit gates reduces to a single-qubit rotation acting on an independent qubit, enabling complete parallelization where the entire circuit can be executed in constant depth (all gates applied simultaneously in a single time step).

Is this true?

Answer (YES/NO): YES